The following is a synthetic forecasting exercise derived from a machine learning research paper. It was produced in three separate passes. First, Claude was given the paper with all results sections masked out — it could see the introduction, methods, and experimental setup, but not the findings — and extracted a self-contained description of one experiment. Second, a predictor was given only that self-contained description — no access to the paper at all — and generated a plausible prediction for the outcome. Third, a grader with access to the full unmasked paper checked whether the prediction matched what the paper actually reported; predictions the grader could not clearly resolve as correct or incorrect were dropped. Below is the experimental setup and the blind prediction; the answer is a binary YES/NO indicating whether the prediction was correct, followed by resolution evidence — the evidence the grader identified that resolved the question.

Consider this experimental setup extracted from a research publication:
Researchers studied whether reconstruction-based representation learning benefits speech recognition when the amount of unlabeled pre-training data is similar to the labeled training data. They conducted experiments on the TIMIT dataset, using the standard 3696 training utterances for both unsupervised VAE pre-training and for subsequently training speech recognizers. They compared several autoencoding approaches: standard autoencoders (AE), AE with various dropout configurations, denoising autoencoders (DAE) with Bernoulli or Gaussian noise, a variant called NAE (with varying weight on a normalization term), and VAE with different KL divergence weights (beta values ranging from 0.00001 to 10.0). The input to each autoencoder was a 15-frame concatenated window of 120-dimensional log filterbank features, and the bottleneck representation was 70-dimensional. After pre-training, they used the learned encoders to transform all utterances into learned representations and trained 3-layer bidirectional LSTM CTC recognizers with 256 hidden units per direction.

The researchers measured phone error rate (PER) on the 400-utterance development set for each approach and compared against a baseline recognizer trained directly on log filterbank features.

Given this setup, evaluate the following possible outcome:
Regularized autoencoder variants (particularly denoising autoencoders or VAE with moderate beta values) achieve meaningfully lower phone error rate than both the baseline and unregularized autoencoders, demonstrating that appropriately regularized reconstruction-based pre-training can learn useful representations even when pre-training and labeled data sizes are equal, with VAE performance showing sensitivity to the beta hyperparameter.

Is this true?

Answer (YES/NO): NO